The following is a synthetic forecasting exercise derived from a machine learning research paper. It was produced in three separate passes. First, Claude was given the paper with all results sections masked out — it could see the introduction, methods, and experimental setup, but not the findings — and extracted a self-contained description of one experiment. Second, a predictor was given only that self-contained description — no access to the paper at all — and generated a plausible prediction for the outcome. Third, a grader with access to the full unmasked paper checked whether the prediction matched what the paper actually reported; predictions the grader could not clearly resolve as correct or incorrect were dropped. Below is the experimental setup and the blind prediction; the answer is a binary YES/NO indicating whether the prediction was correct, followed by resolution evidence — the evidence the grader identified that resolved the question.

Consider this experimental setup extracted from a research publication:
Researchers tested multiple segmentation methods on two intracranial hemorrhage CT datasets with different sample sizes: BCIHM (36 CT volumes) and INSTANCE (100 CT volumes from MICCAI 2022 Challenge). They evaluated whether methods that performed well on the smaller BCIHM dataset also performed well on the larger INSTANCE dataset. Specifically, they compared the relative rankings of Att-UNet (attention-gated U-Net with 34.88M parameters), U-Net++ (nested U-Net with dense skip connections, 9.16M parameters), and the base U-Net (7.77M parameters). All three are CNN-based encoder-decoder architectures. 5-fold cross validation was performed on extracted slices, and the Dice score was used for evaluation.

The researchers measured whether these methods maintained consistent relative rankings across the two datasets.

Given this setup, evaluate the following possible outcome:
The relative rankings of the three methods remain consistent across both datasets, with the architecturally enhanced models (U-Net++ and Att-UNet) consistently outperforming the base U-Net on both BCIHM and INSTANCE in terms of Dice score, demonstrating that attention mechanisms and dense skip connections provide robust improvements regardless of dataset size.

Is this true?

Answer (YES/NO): NO